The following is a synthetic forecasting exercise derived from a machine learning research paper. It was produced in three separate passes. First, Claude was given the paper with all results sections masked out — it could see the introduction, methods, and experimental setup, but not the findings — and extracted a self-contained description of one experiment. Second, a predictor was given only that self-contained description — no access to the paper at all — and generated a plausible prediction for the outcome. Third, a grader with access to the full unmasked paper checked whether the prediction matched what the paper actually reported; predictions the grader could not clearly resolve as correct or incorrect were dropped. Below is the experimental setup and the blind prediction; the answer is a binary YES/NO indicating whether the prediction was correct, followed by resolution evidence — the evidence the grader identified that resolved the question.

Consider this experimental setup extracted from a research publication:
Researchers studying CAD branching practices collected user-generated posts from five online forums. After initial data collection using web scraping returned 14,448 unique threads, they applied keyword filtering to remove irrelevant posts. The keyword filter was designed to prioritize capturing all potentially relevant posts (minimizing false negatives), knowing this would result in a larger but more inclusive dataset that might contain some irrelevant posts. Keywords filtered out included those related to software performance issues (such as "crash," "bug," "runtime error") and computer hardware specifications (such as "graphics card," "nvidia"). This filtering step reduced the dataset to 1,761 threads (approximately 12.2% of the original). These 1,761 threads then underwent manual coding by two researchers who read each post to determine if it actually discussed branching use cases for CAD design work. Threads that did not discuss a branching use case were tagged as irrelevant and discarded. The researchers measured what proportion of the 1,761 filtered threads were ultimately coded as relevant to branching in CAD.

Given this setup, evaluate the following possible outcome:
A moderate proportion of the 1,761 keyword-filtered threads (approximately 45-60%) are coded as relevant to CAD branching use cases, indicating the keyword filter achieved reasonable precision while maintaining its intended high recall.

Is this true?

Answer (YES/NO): NO